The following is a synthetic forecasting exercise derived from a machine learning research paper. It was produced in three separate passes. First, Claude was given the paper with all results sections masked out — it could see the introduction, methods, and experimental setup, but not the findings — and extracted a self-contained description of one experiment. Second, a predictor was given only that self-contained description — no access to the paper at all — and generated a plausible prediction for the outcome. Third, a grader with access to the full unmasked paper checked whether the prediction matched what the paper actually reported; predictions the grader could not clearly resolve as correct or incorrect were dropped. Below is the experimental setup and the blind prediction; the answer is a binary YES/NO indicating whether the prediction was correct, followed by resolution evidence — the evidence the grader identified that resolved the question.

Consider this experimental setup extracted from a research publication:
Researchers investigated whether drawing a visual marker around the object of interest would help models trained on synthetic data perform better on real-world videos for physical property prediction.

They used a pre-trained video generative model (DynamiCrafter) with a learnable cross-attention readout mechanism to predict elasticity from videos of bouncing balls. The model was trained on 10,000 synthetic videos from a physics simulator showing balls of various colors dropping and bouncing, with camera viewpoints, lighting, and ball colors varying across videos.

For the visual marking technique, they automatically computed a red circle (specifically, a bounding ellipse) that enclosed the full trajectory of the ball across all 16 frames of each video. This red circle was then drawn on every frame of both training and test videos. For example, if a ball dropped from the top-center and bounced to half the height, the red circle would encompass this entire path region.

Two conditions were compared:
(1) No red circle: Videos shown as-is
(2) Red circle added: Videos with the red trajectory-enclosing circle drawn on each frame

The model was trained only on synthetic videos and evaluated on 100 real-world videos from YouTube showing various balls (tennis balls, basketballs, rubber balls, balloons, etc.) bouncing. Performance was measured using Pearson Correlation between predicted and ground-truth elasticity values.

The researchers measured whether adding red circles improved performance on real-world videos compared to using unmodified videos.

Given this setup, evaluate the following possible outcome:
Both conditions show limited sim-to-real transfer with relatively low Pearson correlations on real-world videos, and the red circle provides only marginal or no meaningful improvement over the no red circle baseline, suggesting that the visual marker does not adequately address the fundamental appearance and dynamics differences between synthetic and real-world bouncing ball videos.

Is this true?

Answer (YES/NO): NO